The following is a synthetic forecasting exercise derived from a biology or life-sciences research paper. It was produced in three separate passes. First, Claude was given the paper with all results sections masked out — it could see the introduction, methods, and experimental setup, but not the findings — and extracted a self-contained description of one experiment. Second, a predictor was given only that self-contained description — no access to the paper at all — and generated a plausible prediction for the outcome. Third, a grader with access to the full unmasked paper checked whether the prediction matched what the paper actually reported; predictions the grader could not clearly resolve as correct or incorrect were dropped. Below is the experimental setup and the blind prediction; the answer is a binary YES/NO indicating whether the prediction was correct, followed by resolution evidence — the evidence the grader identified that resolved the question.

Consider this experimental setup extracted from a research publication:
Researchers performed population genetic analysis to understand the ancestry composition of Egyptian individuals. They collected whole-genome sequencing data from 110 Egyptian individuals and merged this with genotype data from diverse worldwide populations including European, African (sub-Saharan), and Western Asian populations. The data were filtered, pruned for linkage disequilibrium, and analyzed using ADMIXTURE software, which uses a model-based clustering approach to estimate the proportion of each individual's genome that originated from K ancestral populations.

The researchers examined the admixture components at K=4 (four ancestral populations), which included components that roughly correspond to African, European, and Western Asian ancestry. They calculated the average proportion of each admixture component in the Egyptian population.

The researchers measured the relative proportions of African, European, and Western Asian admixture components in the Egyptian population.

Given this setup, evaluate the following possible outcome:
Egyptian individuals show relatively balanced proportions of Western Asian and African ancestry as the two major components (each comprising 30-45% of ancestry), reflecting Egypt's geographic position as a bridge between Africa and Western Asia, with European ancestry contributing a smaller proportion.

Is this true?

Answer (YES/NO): NO